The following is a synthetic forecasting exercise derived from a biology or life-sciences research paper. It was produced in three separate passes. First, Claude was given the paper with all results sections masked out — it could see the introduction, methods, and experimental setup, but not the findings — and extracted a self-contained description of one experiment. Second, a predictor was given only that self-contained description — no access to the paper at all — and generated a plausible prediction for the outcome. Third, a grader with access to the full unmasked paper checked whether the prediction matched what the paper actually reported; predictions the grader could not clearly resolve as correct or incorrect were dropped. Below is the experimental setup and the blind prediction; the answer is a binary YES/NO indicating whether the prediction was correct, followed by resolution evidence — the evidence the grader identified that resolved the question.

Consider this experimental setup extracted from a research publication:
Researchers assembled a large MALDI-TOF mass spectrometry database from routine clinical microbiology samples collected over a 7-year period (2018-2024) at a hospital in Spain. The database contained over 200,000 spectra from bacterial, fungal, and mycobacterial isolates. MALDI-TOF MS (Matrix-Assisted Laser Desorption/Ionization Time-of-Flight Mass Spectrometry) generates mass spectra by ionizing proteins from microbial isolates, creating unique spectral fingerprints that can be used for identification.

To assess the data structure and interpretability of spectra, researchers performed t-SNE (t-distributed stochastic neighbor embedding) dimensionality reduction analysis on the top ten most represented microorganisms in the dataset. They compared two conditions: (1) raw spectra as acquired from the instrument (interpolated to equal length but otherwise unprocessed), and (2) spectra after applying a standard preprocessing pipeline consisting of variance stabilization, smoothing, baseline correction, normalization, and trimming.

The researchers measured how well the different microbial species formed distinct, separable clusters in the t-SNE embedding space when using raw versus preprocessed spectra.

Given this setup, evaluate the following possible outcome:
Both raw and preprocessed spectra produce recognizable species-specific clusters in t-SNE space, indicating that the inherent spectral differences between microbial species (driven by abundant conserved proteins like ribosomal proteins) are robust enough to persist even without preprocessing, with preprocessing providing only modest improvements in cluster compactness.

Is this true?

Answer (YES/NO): NO